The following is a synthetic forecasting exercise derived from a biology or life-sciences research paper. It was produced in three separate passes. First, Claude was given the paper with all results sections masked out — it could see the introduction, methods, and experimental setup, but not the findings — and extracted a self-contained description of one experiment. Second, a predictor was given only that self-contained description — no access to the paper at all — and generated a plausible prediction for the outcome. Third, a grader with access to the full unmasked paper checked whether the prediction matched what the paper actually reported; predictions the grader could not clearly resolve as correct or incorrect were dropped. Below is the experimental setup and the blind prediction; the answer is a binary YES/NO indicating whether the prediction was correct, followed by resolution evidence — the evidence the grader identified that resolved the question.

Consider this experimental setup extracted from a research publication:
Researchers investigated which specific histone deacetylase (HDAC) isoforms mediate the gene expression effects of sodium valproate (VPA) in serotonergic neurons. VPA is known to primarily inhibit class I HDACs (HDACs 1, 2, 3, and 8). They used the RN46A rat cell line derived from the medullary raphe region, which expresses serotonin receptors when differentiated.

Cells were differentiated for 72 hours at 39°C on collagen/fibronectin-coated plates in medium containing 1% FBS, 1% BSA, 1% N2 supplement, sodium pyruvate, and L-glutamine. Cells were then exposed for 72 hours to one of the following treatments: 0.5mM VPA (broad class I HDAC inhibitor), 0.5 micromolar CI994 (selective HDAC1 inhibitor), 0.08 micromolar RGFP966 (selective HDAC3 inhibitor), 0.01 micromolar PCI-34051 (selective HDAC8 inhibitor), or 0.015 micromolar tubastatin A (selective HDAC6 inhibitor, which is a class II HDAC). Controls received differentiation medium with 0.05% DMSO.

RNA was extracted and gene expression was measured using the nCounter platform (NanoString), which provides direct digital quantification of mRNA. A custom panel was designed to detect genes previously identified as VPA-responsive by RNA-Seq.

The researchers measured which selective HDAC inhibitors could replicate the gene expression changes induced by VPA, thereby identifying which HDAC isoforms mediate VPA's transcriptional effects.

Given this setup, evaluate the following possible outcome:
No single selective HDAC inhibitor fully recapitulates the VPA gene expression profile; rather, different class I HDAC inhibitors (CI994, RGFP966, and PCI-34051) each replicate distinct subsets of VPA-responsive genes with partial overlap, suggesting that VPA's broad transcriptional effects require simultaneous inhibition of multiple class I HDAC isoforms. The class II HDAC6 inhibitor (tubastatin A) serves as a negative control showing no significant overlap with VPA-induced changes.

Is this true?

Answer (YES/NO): NO